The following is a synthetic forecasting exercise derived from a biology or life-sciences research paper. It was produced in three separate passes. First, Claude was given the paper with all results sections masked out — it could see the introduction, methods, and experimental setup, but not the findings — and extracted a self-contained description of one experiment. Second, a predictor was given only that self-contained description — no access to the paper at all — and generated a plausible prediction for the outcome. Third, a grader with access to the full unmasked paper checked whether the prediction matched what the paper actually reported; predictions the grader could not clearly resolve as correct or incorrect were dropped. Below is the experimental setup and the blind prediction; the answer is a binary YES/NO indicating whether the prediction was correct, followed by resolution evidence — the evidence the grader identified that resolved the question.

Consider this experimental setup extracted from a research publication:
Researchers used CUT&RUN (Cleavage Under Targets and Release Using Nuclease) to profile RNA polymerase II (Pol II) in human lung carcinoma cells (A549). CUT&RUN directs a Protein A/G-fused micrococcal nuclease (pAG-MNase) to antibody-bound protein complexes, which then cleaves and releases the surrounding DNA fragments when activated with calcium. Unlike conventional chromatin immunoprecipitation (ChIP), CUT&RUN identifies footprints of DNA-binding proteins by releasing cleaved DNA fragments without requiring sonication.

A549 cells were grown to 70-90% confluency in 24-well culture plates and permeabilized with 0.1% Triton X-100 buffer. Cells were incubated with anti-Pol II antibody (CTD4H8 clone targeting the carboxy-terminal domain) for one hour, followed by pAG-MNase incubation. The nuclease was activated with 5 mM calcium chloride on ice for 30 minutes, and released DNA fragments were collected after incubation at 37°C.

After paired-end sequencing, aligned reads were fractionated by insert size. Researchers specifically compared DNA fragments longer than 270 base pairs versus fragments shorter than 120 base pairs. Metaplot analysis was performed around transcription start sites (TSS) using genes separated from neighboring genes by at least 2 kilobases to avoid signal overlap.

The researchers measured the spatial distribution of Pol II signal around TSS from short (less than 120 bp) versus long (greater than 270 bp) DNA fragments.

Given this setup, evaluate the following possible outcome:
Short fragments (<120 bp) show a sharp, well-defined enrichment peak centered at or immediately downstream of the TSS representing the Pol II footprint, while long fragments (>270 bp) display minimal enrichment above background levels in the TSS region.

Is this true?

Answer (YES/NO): NO